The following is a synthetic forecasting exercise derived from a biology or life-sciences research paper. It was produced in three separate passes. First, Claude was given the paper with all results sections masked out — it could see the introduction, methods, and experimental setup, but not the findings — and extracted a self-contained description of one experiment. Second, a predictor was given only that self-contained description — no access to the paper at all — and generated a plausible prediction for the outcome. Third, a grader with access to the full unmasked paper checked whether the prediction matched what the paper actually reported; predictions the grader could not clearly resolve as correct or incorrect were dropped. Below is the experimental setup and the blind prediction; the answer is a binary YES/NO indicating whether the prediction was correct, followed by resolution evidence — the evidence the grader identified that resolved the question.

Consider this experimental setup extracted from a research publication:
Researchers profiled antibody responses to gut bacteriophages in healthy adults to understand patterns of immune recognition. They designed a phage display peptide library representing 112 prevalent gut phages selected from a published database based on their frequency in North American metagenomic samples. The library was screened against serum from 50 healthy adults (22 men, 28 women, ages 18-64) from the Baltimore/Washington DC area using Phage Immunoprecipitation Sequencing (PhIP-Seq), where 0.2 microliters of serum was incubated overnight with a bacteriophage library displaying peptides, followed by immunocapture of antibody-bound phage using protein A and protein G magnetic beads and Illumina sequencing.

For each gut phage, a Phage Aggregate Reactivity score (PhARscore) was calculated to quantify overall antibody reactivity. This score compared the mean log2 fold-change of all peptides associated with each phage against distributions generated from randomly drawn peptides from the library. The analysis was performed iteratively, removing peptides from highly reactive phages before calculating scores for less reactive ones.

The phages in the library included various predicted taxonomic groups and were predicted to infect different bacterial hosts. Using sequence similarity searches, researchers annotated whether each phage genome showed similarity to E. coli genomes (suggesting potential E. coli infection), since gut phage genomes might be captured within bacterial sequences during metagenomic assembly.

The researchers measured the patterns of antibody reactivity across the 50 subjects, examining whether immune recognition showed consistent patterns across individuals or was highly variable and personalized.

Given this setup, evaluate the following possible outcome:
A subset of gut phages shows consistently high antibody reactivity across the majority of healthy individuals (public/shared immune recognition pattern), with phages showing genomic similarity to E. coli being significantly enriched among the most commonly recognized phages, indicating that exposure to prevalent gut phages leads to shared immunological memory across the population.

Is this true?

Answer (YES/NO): YES